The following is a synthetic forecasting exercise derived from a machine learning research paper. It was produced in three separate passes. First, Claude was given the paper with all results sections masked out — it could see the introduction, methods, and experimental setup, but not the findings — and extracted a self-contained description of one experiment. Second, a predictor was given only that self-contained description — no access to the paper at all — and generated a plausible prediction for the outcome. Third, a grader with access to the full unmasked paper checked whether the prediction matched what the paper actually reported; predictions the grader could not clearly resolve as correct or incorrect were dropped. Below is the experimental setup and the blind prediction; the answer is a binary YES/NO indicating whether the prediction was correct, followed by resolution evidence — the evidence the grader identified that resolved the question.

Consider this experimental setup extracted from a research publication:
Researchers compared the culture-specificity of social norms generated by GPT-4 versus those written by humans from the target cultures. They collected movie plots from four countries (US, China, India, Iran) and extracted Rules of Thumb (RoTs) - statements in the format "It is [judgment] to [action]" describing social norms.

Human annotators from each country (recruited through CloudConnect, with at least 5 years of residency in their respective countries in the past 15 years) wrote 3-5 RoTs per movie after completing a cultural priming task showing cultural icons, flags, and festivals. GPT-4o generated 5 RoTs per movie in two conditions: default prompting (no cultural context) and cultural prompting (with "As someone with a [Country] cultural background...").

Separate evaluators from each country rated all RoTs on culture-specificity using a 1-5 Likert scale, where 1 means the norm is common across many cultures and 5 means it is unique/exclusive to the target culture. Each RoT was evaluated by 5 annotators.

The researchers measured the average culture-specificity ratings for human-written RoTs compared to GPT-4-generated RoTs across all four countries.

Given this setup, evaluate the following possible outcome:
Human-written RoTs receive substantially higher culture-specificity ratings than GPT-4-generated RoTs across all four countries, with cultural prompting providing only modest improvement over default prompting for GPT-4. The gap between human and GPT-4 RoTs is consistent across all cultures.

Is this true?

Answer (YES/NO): NO